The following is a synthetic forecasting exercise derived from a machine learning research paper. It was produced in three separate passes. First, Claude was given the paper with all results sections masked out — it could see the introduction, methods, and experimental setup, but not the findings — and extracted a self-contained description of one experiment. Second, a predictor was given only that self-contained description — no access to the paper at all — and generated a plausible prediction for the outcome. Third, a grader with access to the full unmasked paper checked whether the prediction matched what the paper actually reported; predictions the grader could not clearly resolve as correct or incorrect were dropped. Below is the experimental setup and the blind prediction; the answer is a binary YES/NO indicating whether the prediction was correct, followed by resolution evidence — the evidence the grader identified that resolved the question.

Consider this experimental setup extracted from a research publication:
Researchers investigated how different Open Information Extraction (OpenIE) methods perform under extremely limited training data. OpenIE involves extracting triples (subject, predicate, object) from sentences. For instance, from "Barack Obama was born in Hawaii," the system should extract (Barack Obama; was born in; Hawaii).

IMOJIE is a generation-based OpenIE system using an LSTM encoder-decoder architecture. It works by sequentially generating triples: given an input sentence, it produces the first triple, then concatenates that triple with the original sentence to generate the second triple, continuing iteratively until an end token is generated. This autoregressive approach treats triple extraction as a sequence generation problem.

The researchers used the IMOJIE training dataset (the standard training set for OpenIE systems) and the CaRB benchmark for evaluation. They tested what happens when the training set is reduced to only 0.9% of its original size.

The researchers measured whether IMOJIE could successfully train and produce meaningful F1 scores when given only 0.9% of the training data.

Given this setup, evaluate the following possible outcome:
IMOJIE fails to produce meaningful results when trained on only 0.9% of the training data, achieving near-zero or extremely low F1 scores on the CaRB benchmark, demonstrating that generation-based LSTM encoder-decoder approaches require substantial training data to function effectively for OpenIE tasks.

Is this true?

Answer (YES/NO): YES